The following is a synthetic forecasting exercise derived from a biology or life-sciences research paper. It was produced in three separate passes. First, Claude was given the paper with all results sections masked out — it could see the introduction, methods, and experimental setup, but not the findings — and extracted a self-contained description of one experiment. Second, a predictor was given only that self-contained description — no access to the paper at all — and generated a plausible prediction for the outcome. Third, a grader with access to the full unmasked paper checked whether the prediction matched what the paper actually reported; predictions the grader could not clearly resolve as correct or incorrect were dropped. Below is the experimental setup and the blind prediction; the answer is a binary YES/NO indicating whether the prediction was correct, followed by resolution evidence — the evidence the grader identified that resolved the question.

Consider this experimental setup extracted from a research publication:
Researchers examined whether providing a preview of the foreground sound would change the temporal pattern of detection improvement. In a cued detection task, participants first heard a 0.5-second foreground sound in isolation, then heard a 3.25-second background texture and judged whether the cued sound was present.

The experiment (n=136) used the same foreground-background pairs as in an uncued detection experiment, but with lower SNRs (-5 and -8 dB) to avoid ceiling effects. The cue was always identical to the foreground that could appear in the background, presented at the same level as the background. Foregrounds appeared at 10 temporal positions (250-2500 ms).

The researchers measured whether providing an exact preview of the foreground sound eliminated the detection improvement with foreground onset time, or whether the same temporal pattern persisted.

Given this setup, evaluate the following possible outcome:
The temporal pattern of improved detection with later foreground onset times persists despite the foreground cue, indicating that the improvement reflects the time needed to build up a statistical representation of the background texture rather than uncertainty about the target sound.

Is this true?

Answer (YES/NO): YES